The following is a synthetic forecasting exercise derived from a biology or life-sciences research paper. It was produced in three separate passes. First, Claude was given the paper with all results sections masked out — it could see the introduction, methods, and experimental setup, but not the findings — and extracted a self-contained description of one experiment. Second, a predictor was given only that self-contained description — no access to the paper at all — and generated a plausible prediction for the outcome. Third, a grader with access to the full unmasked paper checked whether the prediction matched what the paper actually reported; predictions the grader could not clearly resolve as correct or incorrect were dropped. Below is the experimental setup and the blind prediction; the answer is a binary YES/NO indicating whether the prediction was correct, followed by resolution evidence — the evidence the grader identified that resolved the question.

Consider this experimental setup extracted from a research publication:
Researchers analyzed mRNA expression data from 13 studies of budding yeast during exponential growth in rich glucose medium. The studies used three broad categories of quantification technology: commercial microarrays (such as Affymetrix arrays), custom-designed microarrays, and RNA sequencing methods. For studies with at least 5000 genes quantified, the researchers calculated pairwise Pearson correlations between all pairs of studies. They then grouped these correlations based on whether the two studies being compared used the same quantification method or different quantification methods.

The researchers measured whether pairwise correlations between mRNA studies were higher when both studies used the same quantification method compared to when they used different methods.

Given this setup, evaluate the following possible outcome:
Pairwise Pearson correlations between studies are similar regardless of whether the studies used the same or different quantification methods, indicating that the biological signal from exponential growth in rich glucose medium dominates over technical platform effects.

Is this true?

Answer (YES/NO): NO